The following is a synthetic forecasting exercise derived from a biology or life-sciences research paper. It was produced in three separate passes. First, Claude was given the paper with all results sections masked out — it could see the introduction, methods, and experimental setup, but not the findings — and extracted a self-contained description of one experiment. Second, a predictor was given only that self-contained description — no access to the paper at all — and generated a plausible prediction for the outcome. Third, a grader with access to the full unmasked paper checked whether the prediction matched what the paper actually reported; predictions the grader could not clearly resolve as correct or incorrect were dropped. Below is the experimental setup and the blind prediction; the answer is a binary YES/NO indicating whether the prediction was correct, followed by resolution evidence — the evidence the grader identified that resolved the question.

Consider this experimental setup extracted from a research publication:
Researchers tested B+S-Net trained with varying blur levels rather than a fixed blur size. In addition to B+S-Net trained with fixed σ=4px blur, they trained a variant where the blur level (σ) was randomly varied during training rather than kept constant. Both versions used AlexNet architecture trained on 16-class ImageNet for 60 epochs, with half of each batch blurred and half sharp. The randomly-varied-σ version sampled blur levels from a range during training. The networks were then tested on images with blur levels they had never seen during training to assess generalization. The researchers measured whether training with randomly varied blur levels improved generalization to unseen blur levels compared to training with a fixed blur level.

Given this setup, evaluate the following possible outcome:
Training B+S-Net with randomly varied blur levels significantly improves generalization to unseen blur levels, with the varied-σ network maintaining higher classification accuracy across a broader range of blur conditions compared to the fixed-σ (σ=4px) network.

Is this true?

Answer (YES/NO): NO